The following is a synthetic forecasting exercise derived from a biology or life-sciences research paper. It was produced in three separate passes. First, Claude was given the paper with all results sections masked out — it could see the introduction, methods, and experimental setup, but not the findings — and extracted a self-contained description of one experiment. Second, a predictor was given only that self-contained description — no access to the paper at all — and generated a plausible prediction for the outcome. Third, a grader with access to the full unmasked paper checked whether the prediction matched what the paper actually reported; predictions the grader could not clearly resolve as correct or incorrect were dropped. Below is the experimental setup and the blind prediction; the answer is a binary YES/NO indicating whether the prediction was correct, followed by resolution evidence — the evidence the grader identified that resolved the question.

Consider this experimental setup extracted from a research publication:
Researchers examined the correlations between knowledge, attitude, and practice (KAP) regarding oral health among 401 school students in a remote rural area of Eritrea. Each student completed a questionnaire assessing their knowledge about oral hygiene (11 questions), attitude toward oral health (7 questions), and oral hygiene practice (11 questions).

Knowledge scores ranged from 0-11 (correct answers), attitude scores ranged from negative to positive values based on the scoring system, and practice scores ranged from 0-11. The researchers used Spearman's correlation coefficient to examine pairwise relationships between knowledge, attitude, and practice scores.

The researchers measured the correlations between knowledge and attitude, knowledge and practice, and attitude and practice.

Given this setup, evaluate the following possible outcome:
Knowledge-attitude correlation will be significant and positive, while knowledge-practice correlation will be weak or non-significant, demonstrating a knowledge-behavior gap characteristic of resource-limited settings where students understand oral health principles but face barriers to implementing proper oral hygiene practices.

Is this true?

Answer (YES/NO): NO